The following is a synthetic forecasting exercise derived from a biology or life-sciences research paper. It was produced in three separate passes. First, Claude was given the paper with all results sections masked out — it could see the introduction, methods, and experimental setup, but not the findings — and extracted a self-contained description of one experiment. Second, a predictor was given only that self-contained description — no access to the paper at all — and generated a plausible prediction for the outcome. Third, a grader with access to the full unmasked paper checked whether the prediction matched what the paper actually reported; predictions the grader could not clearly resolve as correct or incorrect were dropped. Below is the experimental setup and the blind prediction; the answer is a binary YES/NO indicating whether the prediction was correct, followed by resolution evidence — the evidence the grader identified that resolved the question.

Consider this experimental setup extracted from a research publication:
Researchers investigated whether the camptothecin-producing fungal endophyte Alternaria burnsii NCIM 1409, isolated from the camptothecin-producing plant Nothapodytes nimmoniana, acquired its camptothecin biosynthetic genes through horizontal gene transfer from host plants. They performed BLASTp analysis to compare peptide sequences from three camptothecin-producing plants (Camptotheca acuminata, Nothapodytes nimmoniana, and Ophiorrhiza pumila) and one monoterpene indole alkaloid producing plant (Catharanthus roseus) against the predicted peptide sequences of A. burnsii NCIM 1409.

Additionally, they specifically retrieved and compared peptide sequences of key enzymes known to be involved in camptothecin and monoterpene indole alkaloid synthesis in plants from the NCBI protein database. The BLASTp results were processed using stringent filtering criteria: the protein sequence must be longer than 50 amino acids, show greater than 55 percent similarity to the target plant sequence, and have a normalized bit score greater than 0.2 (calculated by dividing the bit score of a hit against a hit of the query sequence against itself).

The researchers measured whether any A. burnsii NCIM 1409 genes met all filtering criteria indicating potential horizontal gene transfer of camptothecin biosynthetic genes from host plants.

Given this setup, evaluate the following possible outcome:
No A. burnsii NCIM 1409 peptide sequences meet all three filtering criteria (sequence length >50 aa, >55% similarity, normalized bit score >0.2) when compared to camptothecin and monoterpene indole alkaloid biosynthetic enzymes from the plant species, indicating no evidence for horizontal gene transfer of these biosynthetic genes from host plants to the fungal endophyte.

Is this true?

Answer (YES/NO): NO